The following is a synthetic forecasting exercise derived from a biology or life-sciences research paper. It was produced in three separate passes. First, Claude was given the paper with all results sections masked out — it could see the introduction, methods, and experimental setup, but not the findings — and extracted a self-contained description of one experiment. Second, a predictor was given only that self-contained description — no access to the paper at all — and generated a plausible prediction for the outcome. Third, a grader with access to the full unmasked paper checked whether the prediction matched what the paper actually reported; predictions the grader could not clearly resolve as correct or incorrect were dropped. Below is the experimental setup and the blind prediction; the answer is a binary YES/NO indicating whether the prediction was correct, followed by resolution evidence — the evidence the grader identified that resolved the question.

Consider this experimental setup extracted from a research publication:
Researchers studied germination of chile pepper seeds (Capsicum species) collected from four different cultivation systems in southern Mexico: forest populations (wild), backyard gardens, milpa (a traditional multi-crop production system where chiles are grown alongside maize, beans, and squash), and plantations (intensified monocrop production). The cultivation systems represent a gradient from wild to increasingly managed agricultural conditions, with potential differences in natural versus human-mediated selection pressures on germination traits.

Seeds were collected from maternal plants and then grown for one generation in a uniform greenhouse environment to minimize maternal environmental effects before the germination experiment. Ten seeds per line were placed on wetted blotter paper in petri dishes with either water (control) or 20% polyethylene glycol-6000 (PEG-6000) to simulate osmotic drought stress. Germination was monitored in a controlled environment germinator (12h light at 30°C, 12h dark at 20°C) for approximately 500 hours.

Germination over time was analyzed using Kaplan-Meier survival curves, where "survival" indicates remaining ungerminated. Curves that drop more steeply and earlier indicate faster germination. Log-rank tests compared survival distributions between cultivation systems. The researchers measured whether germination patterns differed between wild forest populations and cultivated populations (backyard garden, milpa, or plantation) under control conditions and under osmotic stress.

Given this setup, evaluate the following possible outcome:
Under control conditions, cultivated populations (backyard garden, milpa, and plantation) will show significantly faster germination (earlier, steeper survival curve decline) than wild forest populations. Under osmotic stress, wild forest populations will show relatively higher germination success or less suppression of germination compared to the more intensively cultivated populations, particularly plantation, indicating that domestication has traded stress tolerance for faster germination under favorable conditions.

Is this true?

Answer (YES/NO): NO